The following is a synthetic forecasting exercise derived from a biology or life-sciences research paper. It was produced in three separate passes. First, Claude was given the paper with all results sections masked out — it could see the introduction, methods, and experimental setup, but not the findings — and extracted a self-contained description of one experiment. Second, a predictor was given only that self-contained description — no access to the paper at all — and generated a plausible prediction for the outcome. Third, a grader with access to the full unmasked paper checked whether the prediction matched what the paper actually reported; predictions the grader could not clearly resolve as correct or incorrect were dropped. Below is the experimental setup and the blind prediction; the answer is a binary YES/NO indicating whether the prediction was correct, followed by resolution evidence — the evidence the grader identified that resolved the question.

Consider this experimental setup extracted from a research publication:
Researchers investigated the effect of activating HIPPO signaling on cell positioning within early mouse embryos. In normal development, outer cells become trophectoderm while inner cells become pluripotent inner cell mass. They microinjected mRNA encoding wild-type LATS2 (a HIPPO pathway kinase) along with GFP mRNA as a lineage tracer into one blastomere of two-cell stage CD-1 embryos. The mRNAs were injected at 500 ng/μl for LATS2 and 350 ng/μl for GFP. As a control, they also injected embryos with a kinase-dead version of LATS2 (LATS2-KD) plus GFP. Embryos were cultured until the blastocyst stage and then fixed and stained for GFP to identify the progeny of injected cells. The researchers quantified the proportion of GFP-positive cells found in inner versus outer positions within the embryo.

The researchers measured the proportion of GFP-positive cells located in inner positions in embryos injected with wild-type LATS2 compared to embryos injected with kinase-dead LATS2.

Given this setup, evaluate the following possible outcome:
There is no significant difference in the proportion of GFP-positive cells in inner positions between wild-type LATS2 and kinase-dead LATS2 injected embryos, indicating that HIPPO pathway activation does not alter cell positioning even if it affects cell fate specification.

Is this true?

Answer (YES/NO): NO